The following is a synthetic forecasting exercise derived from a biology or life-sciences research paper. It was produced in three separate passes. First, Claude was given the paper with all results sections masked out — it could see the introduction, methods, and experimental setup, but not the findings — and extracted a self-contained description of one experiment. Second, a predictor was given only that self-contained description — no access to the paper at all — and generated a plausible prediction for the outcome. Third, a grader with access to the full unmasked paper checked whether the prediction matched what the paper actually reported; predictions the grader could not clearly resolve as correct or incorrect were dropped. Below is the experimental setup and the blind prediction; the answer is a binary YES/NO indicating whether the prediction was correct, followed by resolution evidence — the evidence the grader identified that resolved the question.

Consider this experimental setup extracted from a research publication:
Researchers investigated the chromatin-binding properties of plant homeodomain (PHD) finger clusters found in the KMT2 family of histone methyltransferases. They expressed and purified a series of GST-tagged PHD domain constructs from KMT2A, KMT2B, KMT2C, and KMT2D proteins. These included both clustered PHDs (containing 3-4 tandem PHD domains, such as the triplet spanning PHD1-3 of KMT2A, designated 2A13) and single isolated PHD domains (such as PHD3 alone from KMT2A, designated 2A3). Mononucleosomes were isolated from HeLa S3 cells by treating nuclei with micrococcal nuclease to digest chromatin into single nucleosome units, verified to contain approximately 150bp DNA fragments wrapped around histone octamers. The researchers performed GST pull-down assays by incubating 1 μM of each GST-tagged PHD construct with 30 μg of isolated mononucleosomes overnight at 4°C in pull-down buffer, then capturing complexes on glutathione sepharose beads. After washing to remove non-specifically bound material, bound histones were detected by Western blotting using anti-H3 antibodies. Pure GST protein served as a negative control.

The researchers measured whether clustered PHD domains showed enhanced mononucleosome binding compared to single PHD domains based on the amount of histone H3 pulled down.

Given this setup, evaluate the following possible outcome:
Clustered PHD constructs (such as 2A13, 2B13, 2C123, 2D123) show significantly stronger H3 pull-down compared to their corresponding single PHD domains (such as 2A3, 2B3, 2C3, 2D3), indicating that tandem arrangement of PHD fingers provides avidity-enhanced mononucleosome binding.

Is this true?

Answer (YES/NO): YES